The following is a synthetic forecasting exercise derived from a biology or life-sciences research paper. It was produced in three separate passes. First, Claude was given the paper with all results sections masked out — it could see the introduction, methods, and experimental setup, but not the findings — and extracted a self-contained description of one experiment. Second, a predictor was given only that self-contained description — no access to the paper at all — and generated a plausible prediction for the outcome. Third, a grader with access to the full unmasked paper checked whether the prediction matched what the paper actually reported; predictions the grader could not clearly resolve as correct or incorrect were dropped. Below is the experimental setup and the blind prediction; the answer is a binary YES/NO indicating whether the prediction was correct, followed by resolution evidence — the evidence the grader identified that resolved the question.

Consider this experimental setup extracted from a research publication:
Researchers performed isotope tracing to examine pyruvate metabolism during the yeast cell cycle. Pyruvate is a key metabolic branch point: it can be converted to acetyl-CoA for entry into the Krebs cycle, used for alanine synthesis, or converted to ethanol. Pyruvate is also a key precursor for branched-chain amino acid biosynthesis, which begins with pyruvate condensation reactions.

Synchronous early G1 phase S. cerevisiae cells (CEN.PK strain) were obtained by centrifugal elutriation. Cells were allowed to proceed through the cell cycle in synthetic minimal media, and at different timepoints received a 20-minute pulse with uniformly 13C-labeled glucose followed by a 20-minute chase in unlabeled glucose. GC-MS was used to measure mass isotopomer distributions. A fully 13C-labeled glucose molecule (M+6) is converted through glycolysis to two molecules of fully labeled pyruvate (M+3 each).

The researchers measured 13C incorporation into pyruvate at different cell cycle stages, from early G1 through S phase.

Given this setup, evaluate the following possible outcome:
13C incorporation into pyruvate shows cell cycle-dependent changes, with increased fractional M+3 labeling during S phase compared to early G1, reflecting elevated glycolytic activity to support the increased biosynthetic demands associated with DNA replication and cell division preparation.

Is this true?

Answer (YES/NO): NO